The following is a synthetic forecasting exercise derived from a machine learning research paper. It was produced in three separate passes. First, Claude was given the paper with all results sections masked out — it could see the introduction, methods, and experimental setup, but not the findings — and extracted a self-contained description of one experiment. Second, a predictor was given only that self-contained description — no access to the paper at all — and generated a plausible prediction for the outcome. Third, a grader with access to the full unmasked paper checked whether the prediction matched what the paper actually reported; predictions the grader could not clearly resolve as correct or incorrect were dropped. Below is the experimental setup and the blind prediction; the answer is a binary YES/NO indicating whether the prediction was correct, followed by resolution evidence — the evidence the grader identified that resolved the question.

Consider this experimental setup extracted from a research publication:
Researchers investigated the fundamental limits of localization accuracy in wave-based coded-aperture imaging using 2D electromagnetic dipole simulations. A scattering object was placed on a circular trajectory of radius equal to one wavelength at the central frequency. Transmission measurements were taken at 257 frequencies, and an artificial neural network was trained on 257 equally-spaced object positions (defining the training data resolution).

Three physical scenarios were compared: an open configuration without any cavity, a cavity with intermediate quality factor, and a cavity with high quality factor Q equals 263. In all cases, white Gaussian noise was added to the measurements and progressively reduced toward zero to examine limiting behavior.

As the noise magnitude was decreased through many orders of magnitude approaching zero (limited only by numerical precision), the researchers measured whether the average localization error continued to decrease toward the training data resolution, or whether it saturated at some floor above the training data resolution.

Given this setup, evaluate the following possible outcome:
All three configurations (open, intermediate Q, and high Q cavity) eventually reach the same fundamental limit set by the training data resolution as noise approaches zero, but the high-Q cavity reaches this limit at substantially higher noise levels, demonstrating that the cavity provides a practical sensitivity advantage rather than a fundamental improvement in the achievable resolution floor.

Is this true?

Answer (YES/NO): NO